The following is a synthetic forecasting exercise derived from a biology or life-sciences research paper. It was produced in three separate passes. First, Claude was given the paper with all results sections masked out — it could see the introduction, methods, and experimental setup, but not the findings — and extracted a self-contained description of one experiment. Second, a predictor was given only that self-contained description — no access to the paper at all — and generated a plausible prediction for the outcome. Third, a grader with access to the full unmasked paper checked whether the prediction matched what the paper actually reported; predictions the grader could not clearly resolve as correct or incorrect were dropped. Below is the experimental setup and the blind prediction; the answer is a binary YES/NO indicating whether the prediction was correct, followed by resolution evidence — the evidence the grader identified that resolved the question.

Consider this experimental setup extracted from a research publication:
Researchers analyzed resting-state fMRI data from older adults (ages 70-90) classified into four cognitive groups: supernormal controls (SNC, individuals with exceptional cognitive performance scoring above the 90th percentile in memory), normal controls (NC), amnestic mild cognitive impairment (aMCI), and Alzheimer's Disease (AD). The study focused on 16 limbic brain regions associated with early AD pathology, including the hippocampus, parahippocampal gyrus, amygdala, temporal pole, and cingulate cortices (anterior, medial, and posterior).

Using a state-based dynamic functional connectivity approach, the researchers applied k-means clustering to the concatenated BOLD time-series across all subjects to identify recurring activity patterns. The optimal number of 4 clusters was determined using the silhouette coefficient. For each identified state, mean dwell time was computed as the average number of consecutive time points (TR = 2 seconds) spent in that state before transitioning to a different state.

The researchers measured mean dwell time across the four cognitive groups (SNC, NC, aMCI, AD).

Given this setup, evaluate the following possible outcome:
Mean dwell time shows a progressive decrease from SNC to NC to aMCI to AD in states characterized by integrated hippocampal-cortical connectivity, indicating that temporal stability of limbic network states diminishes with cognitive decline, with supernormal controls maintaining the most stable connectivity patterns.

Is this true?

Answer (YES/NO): YES